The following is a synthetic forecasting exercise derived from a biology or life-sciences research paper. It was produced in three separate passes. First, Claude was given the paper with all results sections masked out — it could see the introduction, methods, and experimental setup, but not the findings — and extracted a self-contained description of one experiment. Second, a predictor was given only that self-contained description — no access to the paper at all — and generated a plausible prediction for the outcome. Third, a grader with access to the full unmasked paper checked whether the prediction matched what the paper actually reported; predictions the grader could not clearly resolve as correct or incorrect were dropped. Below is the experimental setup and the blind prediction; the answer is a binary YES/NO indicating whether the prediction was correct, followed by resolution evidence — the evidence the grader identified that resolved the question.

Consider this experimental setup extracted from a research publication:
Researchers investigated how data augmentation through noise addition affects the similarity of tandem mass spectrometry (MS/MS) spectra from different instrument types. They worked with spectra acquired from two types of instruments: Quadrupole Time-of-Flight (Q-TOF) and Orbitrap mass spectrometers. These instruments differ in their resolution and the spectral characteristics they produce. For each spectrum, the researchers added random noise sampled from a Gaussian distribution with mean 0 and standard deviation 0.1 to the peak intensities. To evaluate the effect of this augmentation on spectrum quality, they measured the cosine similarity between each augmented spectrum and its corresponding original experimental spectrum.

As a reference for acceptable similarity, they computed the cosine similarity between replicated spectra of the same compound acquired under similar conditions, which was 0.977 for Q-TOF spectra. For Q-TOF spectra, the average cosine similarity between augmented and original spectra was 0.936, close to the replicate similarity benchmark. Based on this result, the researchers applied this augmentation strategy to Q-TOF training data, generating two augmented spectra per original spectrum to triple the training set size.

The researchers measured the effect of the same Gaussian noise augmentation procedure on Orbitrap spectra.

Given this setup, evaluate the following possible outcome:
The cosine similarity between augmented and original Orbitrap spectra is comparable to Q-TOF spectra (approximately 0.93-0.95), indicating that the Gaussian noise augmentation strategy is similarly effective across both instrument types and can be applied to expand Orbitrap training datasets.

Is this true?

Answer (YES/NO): NO